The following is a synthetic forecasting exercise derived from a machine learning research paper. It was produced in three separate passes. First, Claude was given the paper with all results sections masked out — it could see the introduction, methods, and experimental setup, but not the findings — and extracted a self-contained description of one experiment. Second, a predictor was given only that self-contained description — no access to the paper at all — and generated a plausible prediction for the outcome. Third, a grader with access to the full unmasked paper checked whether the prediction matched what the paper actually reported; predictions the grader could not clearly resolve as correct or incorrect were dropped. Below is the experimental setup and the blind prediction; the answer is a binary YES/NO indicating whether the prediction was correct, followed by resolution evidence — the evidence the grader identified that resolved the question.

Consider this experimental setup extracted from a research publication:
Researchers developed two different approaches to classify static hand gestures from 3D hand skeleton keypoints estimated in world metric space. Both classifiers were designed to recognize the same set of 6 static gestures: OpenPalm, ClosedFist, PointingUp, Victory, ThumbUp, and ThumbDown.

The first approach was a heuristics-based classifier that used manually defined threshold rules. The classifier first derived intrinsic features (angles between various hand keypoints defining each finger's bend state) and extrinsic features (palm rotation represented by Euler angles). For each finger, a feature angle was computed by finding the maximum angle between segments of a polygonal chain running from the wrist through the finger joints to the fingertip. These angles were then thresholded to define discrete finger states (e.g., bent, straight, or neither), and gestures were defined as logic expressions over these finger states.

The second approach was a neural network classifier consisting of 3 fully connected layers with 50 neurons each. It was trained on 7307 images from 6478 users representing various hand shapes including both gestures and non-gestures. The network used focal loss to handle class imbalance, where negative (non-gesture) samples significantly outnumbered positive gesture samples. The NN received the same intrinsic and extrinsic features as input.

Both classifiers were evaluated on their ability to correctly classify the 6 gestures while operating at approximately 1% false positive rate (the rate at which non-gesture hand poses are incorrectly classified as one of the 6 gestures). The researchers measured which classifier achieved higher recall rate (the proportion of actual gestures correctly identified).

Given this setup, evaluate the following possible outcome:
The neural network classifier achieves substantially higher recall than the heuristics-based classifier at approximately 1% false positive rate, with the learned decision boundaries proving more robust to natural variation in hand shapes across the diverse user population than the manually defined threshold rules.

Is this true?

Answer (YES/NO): YES